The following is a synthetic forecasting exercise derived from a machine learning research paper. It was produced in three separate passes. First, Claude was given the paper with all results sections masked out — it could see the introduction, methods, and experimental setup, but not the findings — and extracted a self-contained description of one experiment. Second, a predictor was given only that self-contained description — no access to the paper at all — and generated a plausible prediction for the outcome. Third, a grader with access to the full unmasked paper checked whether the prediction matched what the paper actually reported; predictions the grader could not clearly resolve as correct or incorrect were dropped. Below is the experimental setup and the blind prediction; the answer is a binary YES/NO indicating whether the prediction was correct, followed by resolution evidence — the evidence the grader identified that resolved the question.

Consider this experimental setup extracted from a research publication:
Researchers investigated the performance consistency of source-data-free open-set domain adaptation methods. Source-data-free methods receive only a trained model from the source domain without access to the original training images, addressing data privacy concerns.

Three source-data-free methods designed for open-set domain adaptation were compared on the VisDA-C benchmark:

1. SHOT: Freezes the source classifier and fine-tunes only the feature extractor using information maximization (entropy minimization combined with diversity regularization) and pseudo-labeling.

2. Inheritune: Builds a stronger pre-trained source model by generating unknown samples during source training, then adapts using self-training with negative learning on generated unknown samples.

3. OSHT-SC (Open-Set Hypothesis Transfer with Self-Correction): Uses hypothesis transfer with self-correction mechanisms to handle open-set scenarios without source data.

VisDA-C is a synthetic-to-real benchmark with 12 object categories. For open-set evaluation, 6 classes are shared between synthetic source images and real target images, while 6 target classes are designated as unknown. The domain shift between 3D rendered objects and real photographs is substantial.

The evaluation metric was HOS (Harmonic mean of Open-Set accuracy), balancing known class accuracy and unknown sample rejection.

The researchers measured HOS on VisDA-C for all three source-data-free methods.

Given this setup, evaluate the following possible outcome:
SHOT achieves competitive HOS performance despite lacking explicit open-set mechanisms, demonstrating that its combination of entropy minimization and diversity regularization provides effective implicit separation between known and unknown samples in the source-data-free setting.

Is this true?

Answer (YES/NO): NO